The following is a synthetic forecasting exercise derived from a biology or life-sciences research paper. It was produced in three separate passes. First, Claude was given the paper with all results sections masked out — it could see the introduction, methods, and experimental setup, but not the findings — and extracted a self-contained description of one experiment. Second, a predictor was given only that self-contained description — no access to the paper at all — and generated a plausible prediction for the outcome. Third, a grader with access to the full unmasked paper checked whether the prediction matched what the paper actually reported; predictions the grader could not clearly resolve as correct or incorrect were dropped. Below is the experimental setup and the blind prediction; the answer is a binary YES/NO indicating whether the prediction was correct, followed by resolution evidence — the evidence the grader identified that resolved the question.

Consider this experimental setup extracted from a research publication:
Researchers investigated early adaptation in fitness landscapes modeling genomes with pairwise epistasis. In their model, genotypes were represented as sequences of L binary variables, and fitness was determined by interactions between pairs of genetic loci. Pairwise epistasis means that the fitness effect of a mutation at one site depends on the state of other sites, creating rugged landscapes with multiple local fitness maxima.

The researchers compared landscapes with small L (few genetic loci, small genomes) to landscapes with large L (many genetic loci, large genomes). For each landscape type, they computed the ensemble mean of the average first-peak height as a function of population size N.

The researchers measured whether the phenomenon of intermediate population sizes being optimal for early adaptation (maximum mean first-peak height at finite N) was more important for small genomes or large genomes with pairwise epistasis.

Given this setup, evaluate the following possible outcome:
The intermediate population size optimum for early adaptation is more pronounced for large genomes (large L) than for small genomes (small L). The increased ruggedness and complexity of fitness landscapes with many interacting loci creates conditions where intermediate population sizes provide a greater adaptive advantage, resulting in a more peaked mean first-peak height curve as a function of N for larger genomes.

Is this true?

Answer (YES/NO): YES